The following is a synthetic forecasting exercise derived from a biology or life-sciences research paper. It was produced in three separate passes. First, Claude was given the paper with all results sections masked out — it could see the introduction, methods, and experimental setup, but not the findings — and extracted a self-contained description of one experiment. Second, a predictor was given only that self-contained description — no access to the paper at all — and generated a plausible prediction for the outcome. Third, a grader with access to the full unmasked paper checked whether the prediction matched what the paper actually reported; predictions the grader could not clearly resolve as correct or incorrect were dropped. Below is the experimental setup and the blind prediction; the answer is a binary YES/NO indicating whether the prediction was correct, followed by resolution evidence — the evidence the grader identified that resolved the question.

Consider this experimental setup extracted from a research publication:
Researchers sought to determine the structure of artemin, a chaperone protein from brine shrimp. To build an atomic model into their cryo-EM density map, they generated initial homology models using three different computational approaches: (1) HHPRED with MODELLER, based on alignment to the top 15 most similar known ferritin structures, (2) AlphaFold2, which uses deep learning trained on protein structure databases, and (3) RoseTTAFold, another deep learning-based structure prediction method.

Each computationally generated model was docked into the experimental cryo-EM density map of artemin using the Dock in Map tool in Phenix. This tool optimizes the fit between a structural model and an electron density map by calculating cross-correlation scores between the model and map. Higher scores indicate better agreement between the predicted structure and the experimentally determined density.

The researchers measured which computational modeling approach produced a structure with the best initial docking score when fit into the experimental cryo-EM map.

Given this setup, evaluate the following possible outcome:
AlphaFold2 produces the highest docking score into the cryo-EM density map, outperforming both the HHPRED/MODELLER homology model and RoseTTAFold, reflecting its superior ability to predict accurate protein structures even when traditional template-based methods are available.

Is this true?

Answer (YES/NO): NO